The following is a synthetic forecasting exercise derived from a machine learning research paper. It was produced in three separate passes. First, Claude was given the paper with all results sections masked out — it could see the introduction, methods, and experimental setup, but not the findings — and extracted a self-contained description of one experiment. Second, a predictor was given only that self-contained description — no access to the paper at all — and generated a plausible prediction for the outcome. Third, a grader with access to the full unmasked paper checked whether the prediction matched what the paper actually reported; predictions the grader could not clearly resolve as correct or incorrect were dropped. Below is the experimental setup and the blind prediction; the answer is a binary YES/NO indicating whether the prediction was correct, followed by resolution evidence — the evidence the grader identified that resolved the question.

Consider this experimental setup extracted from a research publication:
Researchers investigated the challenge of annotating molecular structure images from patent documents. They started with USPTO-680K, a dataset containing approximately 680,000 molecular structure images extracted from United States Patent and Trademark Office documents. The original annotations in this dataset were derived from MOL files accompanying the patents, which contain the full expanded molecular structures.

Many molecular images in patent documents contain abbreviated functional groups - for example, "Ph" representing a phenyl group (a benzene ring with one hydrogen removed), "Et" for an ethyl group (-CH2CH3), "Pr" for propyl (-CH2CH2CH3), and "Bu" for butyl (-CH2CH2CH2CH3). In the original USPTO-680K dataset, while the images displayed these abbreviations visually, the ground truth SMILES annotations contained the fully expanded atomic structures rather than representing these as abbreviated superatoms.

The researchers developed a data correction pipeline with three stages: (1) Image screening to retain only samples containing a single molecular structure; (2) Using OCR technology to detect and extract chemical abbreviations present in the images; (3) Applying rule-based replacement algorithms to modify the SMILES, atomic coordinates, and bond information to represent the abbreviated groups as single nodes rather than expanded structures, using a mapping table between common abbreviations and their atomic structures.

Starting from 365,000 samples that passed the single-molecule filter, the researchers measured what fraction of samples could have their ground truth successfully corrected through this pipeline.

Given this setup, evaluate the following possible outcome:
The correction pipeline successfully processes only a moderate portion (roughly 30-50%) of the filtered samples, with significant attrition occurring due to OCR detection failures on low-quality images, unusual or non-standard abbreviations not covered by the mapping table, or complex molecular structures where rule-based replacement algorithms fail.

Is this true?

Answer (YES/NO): NO